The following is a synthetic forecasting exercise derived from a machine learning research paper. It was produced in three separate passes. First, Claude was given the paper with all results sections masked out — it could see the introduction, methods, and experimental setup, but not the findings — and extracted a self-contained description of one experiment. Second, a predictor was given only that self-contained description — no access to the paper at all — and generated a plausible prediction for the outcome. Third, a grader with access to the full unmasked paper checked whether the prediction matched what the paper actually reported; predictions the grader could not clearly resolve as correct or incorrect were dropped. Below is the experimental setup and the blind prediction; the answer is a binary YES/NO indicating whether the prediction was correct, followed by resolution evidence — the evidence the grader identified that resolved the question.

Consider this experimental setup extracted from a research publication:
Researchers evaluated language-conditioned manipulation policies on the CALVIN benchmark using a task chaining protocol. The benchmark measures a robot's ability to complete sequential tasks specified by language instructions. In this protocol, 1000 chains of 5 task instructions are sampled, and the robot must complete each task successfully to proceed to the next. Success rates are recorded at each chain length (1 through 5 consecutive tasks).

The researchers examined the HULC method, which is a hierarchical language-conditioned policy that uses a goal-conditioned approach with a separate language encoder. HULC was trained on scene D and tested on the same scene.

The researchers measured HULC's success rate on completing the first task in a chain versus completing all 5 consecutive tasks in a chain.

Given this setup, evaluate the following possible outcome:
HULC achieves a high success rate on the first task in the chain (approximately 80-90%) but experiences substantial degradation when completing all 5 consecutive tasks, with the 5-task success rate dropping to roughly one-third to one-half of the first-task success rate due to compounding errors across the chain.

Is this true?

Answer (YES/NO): YES